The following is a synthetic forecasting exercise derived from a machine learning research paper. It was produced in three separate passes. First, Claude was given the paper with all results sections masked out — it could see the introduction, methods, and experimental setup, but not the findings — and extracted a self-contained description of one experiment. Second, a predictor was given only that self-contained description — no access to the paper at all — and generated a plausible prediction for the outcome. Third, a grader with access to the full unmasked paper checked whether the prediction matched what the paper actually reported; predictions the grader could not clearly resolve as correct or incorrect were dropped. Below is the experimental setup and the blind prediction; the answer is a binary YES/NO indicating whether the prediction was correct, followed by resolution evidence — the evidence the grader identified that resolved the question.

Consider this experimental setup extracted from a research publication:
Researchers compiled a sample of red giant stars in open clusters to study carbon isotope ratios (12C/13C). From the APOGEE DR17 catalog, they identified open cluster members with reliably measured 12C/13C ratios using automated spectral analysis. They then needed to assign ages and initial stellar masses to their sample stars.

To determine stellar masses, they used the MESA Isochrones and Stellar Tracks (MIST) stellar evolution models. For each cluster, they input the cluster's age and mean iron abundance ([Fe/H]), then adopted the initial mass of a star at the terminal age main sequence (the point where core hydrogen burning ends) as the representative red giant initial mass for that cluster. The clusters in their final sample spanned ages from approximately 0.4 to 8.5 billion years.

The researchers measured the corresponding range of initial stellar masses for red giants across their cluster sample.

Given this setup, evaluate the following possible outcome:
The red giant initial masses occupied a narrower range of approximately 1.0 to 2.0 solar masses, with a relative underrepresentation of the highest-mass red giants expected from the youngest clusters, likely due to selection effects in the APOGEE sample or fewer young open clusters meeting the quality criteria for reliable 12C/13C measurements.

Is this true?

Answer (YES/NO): NO